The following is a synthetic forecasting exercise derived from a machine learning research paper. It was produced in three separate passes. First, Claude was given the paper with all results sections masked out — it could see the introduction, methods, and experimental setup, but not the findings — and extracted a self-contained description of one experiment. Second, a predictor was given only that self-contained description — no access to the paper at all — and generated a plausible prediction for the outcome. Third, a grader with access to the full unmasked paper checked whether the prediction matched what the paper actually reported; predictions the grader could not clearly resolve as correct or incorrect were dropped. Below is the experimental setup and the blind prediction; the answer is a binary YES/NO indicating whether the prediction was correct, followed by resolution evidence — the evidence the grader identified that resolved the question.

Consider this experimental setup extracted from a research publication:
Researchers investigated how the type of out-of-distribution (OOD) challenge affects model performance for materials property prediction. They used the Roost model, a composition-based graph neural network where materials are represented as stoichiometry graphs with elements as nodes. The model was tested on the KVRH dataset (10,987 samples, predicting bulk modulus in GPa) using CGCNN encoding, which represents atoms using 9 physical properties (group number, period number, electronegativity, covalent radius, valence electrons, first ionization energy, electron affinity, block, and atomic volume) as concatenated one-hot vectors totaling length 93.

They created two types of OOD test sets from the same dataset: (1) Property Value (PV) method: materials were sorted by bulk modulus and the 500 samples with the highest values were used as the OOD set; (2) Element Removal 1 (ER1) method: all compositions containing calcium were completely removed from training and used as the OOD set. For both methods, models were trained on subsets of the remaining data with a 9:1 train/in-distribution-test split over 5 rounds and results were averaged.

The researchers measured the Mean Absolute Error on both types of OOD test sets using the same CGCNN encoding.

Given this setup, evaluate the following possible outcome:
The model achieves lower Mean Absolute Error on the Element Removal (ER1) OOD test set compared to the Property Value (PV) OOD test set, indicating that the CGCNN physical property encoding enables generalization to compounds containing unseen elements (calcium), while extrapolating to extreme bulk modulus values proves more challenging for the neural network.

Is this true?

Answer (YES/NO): YES